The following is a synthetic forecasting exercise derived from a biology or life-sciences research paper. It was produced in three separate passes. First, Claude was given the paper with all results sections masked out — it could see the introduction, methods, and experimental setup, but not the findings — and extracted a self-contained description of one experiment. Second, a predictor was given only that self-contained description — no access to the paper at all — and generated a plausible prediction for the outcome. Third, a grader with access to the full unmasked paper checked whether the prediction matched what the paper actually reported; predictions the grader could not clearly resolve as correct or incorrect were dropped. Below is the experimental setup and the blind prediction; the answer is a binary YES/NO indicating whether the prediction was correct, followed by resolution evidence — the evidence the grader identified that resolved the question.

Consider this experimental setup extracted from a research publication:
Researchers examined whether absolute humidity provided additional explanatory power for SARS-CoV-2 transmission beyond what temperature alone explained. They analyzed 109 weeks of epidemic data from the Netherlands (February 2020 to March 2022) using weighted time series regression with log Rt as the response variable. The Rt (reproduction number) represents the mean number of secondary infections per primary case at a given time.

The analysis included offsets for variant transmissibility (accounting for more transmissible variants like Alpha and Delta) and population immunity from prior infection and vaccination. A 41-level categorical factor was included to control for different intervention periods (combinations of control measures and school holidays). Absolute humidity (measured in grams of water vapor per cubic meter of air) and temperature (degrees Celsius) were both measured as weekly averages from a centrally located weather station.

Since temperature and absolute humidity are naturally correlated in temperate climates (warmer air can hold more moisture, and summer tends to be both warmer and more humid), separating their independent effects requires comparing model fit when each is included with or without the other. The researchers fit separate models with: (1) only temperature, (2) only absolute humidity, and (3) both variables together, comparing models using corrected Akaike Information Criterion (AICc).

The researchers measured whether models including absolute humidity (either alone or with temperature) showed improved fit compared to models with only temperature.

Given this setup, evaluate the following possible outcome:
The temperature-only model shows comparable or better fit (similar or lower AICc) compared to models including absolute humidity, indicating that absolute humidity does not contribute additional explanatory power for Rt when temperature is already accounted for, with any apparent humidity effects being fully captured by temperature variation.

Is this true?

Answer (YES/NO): YES